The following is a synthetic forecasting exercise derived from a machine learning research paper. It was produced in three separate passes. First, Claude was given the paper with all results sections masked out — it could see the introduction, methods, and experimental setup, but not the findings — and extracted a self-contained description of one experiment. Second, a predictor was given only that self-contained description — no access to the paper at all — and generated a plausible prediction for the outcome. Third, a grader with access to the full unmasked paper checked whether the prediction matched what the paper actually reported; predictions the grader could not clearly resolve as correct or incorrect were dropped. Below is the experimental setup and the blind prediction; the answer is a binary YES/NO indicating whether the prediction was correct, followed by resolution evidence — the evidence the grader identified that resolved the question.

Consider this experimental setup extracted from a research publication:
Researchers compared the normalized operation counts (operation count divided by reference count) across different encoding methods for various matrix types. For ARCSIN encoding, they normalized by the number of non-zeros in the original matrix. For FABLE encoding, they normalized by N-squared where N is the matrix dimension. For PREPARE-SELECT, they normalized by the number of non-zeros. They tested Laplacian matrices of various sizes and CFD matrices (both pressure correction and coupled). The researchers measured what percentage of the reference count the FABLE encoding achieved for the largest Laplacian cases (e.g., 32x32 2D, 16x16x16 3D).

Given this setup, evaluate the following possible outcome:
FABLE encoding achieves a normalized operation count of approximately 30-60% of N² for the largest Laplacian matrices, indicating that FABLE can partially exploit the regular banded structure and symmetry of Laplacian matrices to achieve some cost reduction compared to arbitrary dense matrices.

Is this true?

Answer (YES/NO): NO